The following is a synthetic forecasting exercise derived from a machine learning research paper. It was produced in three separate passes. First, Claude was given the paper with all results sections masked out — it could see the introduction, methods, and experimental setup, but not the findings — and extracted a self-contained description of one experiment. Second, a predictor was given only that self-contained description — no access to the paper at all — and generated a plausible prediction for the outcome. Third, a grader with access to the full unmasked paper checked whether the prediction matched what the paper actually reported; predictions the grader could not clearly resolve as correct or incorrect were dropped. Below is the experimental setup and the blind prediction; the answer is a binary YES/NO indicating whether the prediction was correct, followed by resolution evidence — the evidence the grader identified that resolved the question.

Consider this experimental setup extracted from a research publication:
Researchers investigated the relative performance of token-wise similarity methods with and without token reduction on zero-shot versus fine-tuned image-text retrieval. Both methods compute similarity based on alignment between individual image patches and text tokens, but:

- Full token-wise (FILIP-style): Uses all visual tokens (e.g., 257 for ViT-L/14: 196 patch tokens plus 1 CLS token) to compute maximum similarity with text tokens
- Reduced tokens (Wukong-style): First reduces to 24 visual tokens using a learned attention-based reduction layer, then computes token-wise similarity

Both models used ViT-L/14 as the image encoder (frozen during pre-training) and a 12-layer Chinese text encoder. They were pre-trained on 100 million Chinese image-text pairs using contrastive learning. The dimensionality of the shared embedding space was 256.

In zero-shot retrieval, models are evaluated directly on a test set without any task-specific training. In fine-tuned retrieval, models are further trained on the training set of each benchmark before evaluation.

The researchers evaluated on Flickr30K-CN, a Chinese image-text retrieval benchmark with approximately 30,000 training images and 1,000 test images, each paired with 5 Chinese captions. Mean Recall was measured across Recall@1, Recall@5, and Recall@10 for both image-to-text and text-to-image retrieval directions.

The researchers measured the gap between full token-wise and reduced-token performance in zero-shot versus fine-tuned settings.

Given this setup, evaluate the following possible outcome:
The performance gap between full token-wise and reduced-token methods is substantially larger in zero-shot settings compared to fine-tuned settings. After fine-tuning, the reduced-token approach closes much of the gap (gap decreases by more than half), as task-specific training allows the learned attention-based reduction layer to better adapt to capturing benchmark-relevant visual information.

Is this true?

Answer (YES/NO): YES